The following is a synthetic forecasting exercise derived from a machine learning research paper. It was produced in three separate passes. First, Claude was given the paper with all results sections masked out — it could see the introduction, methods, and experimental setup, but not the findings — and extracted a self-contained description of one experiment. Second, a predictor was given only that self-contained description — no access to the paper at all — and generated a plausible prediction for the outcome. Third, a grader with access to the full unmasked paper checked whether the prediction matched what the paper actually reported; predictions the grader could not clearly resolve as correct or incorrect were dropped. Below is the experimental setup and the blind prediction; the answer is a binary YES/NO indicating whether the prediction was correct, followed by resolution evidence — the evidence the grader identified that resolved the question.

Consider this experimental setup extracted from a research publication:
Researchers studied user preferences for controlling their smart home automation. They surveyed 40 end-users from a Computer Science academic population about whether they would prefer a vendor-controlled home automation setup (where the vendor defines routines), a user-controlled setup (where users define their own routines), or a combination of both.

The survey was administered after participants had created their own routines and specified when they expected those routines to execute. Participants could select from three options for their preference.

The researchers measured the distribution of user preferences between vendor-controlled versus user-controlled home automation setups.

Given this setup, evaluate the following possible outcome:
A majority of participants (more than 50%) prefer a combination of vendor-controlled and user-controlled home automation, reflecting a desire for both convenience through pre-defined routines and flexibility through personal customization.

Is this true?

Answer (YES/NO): NO